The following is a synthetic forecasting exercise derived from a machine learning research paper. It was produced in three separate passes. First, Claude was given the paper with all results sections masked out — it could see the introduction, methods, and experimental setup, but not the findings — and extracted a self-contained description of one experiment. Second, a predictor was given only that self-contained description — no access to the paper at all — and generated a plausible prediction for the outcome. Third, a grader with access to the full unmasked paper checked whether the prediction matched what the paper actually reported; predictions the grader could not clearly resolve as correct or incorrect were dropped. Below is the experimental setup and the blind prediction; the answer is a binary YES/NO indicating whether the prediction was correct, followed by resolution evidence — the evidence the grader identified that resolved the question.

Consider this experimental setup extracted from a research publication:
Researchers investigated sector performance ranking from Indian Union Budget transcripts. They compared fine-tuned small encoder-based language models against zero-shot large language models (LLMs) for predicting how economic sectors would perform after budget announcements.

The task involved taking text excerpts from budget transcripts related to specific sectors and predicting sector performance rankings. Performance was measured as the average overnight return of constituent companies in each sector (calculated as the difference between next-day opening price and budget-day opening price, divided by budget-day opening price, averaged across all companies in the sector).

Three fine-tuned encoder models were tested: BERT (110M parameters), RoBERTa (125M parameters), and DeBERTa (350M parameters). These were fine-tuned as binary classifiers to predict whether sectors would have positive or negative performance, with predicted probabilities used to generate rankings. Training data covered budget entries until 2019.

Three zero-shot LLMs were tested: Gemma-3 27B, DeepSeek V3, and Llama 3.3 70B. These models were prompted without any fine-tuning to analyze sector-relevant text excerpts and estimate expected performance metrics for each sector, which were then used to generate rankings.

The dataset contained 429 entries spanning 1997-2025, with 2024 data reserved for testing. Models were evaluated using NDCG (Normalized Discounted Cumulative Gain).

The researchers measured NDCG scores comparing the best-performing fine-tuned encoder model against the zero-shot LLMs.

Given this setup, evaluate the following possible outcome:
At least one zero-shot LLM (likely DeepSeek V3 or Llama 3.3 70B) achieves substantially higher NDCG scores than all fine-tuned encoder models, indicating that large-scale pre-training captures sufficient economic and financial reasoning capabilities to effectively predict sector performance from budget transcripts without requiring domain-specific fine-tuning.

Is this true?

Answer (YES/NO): NO